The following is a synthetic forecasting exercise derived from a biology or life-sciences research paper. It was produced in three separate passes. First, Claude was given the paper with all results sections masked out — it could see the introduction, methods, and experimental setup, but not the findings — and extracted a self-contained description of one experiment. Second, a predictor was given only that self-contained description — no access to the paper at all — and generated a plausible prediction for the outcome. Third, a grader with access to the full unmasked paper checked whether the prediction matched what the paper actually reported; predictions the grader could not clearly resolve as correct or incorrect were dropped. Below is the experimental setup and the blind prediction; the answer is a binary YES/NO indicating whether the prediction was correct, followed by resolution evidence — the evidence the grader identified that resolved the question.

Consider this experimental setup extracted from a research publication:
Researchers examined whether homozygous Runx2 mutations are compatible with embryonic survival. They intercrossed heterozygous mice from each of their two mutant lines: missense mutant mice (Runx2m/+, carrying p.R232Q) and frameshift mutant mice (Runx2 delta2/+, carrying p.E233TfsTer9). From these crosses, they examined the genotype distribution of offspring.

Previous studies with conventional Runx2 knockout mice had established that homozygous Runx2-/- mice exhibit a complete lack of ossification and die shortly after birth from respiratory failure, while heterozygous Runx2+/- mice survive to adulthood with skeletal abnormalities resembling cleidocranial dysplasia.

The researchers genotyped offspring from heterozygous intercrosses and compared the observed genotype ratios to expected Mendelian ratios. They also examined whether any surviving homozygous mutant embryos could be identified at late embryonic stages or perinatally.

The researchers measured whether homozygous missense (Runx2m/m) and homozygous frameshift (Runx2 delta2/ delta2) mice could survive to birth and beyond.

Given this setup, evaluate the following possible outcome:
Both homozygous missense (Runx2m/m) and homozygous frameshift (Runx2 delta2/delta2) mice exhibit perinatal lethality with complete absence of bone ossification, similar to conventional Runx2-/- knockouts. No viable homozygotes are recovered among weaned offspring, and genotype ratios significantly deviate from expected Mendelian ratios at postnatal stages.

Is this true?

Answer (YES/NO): NO